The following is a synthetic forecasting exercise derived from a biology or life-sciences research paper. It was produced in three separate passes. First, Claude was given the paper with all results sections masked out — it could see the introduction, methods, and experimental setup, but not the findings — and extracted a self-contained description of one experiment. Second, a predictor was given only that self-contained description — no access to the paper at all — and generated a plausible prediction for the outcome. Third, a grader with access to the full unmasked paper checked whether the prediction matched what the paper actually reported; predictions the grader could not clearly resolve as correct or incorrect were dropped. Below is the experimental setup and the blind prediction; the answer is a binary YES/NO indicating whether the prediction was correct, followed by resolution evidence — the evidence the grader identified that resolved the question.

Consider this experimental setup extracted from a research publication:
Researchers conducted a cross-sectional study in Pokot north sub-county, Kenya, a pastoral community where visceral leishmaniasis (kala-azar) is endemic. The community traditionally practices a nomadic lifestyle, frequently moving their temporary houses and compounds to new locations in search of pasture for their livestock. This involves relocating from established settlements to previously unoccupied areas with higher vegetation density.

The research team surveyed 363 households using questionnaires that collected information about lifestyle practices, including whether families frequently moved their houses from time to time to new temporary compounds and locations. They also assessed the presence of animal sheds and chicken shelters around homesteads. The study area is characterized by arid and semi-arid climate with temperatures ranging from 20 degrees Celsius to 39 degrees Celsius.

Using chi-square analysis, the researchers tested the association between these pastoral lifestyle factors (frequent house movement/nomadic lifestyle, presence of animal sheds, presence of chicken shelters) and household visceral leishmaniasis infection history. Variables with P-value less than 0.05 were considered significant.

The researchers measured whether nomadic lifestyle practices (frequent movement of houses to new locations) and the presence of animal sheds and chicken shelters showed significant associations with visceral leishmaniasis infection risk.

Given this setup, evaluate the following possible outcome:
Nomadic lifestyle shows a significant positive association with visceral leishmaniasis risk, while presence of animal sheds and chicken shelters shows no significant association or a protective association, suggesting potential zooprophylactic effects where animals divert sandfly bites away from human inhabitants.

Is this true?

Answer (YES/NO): NO